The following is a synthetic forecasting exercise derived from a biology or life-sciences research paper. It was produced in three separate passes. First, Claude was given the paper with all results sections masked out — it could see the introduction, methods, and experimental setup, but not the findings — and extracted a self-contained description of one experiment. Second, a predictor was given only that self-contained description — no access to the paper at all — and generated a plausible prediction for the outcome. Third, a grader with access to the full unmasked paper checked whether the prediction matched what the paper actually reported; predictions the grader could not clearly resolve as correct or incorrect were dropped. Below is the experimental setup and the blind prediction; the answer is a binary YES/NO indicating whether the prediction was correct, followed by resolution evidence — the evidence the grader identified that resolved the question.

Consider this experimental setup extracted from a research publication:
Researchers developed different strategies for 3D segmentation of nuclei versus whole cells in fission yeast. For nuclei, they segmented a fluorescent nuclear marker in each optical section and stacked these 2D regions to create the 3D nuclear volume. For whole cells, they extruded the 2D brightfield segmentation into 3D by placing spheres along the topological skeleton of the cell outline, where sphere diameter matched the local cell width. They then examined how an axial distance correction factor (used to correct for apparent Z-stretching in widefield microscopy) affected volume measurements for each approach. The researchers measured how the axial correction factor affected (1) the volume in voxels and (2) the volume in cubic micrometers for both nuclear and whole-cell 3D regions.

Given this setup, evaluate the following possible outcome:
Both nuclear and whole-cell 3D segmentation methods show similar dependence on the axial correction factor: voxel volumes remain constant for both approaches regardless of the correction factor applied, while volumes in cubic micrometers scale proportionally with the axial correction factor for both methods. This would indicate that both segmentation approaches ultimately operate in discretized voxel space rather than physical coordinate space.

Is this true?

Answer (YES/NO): NO